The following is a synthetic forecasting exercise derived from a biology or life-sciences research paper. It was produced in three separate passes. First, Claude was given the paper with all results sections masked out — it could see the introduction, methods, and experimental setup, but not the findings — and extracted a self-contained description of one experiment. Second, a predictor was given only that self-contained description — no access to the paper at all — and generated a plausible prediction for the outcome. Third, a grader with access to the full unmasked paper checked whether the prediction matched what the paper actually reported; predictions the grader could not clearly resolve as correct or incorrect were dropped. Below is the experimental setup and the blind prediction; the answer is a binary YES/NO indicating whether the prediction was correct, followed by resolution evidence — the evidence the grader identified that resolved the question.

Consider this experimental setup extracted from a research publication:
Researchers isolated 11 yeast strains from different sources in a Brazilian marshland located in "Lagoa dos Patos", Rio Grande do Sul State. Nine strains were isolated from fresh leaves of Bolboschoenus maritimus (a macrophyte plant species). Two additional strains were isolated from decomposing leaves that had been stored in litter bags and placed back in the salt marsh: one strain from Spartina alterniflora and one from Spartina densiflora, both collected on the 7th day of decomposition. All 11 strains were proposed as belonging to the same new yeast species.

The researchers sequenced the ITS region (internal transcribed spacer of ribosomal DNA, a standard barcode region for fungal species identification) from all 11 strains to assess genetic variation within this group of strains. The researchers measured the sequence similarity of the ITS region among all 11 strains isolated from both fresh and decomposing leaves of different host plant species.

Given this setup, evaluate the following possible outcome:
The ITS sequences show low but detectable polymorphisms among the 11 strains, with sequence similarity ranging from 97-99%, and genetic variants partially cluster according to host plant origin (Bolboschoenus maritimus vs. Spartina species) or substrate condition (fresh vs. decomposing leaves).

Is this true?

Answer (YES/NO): NO